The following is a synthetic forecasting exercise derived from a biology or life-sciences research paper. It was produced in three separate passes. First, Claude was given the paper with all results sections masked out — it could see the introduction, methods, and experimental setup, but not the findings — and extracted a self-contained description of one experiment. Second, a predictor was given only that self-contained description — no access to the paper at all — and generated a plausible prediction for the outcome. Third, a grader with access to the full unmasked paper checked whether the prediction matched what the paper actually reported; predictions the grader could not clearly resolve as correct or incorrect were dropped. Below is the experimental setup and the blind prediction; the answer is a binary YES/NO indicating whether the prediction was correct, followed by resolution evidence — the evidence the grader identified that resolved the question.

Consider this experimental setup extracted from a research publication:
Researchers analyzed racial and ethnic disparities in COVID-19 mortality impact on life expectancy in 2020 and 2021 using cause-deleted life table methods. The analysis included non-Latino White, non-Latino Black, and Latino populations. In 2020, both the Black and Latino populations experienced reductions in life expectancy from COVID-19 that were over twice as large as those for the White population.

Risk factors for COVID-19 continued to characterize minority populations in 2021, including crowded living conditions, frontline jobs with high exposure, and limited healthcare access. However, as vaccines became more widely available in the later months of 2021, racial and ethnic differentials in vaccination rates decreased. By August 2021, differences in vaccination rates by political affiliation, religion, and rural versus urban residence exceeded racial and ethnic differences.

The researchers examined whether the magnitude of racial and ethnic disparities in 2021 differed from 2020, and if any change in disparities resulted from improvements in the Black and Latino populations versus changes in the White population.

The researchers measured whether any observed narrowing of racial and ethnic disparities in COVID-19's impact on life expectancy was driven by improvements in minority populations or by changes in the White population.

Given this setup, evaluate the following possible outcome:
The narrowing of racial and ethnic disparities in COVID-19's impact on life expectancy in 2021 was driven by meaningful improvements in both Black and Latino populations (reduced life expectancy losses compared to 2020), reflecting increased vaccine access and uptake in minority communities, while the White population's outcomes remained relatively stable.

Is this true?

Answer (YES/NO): NO